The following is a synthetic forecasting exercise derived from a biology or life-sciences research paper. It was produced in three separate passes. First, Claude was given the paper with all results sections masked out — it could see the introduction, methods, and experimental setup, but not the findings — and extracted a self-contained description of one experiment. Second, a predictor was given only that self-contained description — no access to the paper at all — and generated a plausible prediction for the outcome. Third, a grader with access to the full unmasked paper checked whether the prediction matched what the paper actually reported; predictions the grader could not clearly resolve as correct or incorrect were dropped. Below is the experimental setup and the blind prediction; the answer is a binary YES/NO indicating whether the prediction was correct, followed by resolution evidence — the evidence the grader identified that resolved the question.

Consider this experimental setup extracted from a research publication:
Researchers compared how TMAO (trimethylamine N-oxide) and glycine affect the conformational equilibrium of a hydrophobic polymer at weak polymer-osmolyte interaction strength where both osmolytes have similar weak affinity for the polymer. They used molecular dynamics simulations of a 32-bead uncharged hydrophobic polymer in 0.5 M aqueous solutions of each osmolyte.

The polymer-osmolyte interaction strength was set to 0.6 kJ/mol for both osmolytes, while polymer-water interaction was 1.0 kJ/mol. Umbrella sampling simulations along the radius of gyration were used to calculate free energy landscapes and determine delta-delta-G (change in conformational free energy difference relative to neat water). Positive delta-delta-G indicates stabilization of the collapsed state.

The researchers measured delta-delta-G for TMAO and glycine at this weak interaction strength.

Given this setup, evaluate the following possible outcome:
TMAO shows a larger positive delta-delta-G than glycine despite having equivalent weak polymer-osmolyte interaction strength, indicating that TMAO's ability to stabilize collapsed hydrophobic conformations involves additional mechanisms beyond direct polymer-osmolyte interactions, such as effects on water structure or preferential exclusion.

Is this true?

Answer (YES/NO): NO